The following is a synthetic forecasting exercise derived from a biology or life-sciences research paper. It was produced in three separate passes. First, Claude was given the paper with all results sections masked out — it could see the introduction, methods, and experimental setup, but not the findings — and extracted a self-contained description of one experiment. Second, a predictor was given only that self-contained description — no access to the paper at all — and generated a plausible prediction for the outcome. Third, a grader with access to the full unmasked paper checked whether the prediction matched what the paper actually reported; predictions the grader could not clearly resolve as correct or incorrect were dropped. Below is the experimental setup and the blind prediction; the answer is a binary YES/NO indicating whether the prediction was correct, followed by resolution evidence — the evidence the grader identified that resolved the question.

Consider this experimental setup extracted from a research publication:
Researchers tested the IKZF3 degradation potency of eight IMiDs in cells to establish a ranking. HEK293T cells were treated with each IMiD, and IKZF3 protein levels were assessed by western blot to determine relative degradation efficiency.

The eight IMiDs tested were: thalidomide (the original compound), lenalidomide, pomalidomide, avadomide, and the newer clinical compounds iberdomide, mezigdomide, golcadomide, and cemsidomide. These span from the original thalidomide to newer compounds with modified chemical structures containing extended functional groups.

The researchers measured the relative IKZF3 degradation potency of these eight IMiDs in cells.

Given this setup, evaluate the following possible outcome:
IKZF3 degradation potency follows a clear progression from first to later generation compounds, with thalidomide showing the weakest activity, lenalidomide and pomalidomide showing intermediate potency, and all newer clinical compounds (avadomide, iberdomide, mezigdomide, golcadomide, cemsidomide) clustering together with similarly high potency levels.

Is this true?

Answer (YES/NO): NO